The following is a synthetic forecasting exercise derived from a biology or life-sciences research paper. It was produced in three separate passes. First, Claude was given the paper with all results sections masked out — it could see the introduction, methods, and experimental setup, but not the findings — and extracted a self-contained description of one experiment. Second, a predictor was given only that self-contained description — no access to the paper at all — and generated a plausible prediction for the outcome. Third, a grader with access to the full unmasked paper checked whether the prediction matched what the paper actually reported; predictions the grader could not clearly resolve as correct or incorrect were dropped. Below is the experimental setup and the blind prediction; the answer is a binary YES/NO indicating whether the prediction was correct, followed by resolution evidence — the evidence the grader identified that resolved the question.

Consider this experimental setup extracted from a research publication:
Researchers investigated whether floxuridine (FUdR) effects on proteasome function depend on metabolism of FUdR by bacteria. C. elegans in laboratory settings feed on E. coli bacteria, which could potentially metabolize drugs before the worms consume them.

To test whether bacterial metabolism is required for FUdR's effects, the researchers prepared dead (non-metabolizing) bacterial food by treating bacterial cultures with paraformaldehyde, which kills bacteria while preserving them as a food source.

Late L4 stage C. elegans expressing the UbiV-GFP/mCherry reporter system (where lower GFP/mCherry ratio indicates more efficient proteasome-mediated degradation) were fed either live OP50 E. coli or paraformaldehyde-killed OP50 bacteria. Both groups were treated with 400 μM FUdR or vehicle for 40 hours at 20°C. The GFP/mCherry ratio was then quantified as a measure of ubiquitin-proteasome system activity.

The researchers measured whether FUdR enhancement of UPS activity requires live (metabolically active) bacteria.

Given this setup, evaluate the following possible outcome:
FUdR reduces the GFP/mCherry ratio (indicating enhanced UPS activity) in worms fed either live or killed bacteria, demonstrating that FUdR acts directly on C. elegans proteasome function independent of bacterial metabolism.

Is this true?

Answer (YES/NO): YES